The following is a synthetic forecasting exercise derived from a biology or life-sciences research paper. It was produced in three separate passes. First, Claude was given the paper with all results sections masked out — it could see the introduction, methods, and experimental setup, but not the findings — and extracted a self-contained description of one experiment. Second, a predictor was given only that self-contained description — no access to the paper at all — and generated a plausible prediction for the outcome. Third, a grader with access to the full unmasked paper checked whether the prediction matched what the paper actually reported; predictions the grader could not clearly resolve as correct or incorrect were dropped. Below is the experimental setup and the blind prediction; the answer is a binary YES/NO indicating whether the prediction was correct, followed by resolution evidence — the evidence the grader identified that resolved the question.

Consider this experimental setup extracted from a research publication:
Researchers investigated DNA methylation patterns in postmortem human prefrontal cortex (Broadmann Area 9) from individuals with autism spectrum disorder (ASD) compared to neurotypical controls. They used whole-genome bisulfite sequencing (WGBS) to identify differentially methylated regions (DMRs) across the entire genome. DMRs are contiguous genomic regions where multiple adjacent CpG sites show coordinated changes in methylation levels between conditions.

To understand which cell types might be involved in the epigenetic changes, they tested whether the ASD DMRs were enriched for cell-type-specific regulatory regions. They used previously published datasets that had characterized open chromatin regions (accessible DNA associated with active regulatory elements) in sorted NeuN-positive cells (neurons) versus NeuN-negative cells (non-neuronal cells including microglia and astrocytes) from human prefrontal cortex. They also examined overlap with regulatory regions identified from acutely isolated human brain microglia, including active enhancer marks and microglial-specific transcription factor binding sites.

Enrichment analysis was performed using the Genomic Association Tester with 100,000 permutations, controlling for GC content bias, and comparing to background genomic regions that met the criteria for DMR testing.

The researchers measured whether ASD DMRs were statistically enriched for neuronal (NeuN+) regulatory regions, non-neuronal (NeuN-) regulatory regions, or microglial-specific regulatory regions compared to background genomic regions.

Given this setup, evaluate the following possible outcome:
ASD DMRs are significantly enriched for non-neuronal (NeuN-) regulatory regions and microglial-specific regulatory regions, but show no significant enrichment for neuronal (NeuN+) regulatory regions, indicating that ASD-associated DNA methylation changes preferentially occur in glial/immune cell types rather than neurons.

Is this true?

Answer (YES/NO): NO